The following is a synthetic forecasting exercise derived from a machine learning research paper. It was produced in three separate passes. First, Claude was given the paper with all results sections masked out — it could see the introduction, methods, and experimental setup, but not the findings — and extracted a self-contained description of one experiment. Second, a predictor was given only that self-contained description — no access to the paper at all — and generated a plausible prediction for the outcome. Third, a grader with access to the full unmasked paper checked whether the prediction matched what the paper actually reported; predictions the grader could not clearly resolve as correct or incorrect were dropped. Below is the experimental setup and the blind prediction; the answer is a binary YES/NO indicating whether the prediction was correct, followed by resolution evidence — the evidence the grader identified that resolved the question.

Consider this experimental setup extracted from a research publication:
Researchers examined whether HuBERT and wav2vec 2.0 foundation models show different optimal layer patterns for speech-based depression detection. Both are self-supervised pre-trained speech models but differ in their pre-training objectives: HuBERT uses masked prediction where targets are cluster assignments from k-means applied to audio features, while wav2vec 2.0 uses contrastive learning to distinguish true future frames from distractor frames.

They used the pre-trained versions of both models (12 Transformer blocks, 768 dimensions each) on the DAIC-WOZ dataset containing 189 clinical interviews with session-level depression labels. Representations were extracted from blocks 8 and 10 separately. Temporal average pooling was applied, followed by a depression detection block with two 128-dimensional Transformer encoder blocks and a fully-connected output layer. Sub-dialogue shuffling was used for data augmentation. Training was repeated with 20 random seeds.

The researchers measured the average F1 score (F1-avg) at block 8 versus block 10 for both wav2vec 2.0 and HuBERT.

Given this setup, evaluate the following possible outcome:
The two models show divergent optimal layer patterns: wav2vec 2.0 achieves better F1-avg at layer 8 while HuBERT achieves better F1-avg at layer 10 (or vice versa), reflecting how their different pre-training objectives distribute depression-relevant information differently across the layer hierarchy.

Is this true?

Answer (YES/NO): YES